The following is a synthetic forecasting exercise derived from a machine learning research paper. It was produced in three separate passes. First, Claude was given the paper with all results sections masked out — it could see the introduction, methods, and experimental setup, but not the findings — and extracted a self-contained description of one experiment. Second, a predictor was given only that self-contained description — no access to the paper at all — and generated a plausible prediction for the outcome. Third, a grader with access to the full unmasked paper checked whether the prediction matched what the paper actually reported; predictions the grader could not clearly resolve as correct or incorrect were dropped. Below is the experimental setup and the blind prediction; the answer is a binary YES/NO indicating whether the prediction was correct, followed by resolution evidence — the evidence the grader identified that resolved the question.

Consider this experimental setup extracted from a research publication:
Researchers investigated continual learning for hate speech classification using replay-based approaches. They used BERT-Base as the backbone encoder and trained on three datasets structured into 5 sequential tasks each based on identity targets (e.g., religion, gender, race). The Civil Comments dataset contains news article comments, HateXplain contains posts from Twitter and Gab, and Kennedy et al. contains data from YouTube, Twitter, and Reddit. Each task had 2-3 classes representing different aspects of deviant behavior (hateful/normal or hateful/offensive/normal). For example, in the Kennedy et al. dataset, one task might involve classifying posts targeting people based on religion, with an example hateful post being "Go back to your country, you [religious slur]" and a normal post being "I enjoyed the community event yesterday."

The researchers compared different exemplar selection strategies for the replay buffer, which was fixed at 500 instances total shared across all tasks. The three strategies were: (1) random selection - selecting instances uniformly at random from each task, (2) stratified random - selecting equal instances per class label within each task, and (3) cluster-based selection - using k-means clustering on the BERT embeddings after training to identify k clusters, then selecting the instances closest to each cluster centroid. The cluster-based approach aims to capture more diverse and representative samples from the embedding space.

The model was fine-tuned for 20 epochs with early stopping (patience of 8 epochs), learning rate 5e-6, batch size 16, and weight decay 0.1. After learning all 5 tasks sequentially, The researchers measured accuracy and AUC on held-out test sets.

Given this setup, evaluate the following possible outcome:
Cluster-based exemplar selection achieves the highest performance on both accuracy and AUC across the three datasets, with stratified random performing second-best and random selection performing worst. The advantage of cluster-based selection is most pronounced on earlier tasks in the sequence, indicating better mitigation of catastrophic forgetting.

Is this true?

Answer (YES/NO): NO